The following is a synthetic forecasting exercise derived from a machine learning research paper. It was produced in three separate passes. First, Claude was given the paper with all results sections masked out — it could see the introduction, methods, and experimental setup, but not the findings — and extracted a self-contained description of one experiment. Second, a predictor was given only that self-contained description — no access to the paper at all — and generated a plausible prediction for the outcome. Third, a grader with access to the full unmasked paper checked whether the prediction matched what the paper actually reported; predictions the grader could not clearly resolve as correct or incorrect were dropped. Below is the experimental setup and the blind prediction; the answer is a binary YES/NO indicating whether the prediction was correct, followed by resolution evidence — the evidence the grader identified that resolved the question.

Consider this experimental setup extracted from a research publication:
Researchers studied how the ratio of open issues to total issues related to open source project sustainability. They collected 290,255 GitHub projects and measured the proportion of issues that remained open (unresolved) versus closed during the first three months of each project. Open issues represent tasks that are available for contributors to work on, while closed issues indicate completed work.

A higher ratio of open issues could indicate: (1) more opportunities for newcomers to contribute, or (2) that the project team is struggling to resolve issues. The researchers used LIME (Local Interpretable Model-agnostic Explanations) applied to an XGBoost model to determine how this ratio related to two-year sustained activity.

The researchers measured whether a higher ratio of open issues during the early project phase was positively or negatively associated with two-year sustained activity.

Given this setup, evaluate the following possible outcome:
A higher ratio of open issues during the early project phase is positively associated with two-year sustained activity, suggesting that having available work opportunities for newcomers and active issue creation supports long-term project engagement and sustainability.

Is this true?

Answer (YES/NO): YES